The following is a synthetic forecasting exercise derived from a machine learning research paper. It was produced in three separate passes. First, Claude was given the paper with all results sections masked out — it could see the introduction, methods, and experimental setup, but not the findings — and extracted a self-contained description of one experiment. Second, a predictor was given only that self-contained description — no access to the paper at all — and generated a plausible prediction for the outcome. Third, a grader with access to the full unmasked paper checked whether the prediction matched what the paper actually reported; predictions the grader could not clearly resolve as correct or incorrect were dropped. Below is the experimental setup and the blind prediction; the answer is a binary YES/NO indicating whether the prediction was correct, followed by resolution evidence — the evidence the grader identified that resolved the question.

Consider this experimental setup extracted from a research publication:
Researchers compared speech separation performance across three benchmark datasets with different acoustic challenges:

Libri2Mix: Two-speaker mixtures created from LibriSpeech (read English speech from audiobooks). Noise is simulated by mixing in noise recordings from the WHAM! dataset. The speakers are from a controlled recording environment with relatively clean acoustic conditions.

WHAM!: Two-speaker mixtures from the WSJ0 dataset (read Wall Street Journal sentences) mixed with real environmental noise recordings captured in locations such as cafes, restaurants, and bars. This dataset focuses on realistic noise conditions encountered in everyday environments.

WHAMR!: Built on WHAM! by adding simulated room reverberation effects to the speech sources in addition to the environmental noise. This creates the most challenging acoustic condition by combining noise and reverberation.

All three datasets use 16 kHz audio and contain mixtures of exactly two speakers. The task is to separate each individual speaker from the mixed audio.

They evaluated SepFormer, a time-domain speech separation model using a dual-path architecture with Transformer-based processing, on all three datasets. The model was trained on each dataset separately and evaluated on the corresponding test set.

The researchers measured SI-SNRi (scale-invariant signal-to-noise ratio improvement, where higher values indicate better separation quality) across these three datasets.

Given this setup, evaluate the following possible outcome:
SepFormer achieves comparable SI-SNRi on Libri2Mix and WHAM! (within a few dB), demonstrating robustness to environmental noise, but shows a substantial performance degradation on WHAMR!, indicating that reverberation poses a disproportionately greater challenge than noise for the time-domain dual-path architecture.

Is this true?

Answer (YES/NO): NO